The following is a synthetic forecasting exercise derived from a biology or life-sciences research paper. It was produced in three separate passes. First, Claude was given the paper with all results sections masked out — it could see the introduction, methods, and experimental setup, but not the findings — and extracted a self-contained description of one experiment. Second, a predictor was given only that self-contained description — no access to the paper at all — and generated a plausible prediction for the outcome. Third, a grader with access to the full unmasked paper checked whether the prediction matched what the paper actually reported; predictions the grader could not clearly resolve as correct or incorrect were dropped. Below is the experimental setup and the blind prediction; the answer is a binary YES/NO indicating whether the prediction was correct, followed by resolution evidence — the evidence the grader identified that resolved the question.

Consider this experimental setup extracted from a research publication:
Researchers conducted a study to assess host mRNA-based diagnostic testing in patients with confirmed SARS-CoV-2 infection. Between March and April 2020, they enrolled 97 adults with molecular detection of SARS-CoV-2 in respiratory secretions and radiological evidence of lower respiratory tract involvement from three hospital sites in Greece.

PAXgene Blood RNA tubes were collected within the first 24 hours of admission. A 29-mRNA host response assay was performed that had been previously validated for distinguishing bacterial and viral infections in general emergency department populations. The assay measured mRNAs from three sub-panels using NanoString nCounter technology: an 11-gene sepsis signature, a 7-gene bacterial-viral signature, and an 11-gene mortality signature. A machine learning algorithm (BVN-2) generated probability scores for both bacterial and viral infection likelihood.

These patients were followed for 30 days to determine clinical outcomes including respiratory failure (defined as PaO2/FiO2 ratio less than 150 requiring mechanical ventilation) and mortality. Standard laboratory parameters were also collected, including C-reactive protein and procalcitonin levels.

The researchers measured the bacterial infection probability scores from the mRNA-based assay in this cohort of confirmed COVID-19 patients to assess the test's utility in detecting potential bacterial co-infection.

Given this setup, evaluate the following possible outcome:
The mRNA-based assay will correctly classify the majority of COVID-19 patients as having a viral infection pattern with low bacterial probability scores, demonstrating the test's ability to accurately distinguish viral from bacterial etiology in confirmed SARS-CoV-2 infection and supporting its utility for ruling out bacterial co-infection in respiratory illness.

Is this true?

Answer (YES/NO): YES